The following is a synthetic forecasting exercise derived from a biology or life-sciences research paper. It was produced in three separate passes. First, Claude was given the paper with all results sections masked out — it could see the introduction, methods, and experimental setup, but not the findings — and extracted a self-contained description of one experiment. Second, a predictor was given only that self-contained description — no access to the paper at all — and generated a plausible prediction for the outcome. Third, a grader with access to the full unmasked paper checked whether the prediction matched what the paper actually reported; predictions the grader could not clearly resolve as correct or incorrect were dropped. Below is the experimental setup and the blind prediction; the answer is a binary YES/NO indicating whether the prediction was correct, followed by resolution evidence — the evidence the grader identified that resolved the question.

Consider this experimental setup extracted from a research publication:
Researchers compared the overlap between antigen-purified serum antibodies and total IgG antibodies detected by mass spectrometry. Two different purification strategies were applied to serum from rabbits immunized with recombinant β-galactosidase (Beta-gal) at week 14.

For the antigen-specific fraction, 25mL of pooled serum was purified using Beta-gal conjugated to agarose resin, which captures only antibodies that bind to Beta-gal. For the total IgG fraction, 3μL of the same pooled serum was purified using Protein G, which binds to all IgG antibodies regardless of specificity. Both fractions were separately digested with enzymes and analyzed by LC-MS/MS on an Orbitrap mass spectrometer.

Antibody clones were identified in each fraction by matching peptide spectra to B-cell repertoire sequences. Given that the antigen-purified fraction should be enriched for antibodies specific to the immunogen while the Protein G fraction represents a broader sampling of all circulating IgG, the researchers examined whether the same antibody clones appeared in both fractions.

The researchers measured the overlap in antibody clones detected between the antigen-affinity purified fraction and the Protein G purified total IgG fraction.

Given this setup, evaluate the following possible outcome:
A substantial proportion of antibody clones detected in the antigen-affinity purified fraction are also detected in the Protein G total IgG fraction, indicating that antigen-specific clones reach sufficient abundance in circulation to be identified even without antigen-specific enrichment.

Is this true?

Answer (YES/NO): NO